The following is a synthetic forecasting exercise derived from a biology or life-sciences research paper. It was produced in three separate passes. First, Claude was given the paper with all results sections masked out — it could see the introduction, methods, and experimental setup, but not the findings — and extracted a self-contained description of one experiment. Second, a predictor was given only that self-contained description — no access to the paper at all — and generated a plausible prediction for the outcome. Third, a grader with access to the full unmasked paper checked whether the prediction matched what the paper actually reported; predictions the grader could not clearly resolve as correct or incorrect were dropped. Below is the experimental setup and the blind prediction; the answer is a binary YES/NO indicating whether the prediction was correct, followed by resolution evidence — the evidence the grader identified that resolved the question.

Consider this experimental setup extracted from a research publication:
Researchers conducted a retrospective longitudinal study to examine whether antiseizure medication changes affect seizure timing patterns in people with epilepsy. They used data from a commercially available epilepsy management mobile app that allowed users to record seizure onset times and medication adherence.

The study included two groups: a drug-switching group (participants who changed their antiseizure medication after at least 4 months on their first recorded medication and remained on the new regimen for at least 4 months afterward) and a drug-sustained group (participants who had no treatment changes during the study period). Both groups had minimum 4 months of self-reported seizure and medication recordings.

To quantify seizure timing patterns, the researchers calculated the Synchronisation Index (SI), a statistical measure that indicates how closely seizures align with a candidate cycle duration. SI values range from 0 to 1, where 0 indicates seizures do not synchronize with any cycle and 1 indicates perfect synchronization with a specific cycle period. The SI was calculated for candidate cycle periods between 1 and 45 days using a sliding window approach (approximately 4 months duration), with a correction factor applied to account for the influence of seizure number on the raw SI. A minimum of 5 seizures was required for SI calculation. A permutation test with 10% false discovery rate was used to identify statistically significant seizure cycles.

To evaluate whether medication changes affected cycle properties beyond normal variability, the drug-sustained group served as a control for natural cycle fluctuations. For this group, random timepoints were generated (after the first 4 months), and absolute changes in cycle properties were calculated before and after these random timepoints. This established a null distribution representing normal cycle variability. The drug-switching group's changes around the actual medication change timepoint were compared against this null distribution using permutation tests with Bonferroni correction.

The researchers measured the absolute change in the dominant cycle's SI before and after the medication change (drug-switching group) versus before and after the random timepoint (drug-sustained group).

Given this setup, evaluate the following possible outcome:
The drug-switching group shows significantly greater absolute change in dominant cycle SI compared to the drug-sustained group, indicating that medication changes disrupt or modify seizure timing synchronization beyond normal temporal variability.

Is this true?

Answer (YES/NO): YES